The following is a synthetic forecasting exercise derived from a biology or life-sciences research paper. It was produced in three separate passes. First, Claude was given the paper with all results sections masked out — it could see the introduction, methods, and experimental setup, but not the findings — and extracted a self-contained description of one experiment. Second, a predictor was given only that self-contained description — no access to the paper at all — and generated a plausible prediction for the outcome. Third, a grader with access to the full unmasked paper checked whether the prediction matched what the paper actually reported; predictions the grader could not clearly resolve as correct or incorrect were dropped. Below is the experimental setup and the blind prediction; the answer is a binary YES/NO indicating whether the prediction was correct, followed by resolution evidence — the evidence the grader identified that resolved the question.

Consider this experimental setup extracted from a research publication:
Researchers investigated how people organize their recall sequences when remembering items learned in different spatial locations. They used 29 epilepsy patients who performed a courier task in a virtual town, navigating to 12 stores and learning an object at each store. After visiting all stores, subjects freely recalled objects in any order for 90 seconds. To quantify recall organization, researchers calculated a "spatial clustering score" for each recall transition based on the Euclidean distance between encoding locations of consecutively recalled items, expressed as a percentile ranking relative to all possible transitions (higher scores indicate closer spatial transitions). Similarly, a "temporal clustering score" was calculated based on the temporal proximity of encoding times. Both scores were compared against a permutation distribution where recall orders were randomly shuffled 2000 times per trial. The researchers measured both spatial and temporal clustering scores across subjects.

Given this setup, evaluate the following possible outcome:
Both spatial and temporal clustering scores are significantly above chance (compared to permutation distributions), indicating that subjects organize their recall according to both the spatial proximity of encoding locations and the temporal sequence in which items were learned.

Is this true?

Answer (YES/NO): YES